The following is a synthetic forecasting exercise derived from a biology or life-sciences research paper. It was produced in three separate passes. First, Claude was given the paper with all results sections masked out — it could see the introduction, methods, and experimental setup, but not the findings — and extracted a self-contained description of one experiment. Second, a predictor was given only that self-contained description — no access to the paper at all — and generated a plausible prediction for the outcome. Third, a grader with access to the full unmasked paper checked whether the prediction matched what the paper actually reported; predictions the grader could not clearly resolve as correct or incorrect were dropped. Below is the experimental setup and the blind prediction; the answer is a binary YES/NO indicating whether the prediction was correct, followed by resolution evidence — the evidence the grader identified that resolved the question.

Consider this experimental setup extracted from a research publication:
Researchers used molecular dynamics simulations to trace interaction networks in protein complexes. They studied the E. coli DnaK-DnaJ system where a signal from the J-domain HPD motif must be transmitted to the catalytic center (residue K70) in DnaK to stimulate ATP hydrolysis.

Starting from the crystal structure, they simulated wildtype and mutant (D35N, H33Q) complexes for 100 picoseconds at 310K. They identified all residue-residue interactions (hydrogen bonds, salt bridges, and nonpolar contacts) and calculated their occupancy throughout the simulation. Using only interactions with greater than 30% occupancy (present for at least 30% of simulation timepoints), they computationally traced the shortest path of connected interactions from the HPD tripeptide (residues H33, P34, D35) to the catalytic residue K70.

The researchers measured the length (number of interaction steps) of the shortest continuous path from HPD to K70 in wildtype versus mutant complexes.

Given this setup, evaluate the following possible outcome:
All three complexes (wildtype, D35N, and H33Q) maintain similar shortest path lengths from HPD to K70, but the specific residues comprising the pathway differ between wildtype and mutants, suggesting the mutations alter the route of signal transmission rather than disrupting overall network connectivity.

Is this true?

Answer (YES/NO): NO